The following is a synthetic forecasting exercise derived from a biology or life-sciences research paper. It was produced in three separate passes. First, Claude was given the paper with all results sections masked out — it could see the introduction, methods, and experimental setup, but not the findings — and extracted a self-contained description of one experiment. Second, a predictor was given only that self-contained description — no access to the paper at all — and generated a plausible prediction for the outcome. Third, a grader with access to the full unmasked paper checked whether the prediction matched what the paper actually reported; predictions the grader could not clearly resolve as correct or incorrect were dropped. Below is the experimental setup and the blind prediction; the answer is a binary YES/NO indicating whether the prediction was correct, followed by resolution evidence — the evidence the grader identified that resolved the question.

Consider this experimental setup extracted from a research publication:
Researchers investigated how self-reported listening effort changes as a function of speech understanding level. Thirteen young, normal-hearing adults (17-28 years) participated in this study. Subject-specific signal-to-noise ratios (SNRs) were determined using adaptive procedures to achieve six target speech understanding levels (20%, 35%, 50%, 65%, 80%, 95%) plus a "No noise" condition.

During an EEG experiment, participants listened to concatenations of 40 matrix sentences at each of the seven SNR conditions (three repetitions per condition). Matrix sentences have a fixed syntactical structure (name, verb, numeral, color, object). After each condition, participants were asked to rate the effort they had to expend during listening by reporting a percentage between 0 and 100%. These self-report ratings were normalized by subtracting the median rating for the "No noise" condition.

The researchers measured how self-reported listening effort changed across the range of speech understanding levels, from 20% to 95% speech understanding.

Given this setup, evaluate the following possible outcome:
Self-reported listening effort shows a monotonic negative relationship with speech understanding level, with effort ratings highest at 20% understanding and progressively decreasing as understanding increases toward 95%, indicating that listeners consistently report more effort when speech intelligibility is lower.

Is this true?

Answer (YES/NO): YES